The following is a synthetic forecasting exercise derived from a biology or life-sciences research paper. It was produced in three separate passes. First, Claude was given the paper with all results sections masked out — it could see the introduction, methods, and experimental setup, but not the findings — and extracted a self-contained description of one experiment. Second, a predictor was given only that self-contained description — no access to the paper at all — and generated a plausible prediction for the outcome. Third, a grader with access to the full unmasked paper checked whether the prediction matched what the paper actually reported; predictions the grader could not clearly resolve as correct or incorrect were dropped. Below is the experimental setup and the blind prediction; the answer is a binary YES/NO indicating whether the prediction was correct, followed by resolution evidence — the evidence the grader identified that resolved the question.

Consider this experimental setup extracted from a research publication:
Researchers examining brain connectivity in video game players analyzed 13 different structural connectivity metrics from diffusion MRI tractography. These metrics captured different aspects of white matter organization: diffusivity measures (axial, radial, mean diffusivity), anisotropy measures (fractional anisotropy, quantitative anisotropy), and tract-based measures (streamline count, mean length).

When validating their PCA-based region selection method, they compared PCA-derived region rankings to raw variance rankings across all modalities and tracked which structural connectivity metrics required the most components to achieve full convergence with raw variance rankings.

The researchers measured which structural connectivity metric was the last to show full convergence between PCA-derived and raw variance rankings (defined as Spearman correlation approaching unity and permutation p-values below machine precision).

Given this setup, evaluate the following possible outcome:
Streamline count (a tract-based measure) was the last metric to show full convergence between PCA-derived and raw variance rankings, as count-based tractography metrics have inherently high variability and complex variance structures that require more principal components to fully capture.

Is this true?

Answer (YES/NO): NO